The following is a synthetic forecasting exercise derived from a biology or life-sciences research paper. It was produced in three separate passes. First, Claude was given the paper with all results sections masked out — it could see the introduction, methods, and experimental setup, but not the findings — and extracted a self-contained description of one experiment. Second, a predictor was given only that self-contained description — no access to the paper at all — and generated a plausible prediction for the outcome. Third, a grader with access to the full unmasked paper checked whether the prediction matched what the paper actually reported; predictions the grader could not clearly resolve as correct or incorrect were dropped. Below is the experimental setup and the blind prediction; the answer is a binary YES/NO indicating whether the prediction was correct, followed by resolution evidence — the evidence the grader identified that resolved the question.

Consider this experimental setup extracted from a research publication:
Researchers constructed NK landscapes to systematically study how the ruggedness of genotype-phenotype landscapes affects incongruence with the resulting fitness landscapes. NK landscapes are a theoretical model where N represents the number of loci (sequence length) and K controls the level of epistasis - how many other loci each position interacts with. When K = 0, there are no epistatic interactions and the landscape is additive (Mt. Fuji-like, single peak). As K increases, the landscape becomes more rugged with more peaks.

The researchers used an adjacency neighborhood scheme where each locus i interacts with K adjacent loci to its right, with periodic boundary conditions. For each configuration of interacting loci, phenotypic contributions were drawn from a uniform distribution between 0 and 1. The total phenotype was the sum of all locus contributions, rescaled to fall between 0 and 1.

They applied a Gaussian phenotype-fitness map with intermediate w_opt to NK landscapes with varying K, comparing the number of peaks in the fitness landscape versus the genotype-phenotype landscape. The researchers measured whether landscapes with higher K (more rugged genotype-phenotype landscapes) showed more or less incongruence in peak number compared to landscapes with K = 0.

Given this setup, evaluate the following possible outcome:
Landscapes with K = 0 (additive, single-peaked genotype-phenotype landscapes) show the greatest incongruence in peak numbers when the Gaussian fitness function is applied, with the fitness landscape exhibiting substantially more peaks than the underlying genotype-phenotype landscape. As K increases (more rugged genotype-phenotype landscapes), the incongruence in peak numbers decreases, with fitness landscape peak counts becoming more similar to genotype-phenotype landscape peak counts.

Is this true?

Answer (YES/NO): YES